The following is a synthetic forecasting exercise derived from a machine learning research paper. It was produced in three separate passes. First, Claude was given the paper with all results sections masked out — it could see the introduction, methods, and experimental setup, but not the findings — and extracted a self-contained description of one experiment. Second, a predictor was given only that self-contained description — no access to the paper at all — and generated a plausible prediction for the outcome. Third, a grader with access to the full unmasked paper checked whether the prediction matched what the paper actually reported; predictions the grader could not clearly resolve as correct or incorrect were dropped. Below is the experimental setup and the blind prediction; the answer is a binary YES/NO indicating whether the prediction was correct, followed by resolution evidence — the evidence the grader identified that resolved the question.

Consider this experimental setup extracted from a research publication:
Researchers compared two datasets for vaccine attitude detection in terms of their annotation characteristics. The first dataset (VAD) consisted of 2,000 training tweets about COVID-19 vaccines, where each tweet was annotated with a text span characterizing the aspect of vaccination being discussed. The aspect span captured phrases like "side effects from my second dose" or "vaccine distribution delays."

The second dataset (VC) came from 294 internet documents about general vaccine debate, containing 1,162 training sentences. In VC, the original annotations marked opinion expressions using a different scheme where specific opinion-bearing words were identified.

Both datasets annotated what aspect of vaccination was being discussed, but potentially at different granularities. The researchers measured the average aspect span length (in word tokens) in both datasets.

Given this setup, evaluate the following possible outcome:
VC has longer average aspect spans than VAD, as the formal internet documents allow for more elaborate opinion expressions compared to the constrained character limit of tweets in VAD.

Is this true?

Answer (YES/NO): NO